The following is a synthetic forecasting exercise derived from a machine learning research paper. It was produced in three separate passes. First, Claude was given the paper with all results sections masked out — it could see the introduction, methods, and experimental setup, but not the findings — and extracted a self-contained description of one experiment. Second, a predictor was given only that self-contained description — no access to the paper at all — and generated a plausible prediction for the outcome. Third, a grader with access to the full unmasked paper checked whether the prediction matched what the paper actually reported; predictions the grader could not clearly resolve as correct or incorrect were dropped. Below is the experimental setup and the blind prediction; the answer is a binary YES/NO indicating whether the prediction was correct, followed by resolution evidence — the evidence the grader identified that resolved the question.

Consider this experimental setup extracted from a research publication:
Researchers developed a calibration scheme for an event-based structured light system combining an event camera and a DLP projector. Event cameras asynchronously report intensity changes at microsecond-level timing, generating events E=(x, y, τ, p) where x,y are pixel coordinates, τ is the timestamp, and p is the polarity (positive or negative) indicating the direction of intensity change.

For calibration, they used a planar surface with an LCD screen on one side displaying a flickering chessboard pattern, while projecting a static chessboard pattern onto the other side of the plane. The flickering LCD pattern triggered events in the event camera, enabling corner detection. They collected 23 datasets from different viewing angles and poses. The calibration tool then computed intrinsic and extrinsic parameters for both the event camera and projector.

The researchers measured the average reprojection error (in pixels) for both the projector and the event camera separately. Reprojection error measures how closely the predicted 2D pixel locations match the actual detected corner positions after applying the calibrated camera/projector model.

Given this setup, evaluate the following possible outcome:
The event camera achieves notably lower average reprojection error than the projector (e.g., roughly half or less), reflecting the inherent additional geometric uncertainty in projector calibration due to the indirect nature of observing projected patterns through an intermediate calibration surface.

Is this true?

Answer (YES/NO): NO